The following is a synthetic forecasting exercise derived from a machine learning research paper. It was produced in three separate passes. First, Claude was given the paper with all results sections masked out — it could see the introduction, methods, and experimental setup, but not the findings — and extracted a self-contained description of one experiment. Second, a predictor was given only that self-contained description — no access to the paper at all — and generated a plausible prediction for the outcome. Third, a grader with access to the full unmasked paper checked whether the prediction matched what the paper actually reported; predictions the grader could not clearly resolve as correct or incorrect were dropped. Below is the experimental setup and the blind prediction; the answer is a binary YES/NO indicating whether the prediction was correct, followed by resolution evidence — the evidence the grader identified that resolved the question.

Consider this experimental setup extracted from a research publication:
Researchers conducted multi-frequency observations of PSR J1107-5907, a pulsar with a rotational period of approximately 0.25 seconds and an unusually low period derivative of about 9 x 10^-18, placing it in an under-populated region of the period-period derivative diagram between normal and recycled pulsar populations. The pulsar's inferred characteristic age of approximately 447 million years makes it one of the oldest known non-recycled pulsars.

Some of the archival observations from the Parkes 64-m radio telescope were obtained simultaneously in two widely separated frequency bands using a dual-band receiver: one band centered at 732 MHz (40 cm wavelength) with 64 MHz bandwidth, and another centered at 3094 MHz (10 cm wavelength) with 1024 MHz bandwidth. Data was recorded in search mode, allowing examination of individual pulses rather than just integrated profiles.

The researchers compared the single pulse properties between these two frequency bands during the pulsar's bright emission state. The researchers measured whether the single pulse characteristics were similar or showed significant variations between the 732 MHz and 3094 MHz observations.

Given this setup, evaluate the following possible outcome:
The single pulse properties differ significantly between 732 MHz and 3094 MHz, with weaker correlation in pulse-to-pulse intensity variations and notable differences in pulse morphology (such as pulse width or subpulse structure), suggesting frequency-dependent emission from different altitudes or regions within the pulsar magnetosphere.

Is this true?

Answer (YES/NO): YES